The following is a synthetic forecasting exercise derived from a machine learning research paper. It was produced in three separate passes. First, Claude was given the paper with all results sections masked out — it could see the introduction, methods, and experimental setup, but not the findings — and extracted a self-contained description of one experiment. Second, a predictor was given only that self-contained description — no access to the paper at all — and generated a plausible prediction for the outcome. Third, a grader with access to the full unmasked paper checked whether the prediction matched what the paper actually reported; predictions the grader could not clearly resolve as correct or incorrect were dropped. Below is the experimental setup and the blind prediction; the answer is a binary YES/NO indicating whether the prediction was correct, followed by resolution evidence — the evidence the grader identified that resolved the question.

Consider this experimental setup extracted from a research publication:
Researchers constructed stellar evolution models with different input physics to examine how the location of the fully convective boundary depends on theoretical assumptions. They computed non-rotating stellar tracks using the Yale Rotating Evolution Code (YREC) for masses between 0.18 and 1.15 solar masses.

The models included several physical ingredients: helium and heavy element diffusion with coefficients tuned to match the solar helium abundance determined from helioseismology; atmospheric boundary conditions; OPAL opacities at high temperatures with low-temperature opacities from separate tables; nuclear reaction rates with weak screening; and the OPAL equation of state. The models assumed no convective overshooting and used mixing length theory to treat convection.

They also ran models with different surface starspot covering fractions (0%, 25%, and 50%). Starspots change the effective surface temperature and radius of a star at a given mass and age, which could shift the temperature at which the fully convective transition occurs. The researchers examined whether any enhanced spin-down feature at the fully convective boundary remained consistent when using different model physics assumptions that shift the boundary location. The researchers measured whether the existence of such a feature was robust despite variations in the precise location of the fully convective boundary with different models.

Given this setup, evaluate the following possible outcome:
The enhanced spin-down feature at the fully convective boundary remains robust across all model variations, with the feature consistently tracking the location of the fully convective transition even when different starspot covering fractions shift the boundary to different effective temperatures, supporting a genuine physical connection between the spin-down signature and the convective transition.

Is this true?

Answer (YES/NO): YES